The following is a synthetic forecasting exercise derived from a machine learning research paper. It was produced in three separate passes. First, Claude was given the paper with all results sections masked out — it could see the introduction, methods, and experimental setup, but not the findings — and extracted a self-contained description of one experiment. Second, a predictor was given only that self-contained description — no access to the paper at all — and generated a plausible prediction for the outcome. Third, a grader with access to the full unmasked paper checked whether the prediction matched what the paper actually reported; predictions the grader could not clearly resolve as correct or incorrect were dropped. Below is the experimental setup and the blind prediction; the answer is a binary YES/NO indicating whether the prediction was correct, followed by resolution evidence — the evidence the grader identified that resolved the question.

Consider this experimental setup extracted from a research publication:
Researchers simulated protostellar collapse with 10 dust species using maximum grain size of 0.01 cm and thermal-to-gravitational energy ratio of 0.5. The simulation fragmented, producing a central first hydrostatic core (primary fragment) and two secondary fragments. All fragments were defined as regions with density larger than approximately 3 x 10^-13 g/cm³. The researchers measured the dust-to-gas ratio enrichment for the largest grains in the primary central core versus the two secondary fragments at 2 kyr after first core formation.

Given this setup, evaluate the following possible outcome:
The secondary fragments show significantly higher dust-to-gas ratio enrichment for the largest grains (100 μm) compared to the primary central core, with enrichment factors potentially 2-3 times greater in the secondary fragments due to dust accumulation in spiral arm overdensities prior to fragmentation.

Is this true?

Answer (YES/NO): NO